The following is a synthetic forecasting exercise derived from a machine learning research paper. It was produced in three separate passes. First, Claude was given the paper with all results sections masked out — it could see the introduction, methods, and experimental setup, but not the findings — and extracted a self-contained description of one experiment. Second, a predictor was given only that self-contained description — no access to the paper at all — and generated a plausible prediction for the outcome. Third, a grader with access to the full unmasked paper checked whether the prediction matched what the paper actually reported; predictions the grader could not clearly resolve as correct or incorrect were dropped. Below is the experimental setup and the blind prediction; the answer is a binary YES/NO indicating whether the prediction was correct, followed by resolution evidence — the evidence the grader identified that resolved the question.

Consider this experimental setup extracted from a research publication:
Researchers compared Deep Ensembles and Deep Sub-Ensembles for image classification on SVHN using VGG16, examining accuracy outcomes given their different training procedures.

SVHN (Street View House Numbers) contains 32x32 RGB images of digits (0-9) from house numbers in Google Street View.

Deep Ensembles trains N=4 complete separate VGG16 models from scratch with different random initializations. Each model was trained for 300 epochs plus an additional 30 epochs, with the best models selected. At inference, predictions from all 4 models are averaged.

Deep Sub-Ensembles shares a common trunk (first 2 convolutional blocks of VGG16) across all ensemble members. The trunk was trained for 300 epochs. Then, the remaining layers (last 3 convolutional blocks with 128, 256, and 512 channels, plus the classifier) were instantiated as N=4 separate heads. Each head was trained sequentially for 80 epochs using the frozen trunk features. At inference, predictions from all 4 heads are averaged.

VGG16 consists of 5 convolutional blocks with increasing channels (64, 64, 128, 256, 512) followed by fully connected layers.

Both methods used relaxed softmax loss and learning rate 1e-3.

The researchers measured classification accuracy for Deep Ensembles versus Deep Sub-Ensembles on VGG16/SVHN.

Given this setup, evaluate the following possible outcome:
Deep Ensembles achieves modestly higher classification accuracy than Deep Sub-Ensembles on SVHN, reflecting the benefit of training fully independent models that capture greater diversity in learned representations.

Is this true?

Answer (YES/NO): NO